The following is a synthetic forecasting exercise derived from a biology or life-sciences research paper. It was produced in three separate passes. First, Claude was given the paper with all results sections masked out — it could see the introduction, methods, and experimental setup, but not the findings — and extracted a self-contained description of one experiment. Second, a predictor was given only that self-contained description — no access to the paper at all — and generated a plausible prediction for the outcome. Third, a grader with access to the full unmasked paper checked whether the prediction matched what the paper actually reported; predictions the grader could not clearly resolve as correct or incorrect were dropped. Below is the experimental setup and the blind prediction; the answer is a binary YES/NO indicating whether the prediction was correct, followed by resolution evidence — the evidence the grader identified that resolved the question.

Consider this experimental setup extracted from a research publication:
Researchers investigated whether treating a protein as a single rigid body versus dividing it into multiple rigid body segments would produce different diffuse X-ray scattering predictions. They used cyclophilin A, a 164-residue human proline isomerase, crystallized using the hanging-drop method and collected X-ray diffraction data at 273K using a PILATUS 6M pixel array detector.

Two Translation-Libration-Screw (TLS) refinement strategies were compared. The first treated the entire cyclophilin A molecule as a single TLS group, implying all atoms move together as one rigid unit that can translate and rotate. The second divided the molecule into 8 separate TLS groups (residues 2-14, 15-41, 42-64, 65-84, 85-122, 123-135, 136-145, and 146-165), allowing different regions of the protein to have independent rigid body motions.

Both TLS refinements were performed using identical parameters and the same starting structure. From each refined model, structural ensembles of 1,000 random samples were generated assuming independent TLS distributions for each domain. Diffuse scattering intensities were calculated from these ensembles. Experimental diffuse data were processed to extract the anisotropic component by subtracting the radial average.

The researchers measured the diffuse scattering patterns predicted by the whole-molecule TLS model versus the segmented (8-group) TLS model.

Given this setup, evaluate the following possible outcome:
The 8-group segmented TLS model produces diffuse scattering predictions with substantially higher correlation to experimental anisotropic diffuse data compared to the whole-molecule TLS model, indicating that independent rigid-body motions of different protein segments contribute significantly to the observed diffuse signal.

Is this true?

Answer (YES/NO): NO